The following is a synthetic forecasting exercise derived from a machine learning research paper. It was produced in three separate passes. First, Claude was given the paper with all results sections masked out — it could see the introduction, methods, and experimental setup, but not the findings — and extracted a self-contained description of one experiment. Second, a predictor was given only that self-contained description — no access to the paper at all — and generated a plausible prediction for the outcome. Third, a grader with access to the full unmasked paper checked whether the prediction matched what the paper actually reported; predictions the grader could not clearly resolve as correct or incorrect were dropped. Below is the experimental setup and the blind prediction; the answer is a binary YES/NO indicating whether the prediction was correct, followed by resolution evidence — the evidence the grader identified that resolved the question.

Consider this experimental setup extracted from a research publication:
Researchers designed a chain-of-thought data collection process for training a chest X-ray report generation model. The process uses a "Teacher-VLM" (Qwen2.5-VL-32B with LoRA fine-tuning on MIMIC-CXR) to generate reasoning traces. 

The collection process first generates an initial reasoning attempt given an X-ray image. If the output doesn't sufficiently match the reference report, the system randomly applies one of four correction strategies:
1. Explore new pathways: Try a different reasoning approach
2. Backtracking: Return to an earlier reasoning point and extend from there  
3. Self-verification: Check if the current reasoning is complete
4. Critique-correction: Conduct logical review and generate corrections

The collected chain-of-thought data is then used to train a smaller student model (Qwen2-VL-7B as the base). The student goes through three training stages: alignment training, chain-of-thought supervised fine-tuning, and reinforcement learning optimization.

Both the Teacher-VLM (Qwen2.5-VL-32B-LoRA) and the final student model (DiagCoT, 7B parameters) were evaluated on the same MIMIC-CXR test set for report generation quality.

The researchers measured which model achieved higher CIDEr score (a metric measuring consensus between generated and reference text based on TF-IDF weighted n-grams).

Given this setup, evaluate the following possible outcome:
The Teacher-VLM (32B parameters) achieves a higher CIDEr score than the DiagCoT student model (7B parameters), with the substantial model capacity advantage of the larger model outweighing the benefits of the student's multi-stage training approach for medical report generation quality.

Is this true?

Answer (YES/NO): YES